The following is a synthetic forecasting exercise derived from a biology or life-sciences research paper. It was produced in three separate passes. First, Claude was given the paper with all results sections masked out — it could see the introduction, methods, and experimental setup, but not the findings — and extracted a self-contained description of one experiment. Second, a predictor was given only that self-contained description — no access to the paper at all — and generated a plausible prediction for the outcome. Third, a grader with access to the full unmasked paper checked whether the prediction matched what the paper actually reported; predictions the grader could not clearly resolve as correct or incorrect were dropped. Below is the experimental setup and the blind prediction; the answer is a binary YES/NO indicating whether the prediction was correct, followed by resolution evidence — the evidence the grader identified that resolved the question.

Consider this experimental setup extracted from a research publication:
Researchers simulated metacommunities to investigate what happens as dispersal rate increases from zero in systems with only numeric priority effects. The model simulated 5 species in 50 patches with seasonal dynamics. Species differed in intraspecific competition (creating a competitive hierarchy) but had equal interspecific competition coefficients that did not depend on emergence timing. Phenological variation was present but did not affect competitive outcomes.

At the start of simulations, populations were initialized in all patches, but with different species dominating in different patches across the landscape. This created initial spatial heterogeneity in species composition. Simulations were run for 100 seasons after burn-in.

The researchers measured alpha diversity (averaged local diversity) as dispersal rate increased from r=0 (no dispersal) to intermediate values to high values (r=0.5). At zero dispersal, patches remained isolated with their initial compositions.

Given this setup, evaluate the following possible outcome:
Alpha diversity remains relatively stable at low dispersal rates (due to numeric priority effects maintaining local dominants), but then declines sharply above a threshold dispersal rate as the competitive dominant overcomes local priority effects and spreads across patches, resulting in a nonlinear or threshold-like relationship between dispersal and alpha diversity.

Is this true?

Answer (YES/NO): NO